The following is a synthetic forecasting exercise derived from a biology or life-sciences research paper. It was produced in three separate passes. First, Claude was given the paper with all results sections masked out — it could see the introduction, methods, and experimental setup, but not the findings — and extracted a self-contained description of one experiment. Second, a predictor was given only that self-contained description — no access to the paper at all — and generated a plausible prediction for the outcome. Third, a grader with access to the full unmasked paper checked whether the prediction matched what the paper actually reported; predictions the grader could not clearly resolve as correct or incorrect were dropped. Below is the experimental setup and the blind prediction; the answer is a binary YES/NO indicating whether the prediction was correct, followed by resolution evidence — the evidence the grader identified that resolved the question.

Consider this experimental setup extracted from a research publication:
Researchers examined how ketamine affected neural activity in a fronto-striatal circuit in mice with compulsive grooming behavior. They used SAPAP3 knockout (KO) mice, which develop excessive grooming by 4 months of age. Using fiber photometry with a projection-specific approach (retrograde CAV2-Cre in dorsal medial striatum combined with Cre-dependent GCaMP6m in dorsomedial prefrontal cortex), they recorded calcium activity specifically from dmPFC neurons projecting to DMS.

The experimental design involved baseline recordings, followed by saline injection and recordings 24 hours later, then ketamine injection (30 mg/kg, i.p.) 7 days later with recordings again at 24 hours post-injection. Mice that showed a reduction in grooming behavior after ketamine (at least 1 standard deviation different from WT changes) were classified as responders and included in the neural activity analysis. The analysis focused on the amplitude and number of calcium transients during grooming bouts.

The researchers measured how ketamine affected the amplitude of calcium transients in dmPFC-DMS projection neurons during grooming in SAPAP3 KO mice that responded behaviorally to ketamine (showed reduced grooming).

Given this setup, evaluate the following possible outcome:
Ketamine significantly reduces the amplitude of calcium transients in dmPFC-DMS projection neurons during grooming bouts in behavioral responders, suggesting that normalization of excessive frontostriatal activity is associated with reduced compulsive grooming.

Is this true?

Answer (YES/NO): NO